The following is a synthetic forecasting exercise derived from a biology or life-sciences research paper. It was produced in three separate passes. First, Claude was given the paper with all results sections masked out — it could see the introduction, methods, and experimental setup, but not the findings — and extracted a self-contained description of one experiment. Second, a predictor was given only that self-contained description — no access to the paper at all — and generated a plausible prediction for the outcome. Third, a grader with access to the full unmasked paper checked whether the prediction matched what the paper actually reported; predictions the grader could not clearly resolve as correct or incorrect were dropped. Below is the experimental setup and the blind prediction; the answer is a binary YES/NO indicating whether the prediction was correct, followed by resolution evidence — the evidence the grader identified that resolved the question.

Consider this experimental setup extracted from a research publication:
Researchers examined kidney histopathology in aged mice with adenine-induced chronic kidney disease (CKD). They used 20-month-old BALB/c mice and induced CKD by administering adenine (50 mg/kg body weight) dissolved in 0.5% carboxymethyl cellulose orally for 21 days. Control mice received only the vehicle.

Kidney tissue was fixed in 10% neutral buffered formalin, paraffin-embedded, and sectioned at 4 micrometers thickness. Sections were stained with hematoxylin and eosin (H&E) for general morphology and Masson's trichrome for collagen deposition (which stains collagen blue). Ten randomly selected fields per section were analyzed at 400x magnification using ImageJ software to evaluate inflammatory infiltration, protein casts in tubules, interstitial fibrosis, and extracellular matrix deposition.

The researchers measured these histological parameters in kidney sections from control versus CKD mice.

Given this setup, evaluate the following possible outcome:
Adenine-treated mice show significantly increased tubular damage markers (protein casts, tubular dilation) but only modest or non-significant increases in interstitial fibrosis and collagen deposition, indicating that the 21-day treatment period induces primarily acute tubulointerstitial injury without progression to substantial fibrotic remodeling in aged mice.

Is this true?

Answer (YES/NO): NO